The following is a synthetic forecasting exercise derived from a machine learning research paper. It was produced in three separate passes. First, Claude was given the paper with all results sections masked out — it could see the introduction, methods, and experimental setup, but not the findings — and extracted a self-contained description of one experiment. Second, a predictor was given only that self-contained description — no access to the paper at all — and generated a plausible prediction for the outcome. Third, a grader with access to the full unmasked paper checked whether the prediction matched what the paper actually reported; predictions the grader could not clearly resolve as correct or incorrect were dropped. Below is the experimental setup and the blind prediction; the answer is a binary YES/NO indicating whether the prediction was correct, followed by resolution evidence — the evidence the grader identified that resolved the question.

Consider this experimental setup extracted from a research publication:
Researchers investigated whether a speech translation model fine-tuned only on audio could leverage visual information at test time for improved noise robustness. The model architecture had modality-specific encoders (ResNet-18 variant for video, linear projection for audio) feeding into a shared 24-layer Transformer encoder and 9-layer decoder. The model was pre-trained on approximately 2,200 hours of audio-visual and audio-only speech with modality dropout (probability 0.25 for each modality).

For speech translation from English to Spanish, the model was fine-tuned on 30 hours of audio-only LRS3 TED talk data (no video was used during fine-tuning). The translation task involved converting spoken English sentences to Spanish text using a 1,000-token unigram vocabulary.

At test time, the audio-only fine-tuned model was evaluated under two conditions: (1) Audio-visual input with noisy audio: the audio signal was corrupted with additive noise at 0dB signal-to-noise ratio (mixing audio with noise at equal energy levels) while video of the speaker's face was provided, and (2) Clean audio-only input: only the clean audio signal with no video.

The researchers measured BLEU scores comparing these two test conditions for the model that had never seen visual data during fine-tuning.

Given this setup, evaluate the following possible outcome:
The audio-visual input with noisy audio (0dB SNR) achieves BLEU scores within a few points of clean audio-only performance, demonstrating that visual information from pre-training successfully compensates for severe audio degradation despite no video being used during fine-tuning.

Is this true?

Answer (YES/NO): NO